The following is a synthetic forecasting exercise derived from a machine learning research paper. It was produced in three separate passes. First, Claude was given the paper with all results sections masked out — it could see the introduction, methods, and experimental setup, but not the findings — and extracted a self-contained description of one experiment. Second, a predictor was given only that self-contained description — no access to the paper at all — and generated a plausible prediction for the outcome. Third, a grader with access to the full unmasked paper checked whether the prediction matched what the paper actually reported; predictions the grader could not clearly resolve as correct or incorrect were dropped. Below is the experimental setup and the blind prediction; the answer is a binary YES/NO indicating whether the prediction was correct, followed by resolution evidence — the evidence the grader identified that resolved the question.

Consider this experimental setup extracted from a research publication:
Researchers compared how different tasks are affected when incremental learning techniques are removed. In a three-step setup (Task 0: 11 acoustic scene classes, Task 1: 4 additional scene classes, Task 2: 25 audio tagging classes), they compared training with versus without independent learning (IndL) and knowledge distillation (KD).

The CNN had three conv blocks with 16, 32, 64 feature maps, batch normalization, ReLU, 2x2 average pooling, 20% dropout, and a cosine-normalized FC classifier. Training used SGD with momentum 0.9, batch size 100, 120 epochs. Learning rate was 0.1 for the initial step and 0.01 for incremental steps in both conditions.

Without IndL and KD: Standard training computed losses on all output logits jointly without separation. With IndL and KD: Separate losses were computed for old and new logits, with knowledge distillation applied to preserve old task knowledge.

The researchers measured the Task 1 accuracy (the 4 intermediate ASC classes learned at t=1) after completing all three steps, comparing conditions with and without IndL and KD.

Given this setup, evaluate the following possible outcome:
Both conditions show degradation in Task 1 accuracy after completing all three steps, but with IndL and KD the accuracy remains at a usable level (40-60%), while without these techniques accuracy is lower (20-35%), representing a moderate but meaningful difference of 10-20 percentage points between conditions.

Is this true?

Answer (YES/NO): NO